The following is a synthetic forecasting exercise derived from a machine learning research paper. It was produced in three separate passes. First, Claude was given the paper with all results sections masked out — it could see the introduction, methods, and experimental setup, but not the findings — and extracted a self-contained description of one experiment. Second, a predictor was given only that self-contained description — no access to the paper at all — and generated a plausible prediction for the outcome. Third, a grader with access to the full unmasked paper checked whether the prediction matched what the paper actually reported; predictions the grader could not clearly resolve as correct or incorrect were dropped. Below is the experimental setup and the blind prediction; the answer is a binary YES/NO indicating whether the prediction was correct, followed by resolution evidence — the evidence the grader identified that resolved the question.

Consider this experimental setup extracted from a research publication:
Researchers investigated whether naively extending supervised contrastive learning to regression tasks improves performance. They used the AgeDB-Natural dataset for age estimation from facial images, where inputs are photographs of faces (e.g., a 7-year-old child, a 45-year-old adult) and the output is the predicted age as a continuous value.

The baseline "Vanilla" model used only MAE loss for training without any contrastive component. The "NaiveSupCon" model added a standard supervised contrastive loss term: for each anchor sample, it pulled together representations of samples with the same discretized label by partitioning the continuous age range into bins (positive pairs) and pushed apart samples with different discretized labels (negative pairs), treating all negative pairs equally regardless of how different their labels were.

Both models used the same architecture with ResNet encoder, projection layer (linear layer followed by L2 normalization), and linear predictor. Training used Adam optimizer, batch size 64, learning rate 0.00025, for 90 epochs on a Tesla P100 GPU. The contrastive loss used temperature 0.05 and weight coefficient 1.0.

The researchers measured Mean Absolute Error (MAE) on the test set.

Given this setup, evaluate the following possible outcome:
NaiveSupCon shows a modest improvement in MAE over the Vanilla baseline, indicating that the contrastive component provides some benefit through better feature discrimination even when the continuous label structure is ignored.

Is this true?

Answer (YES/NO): NO